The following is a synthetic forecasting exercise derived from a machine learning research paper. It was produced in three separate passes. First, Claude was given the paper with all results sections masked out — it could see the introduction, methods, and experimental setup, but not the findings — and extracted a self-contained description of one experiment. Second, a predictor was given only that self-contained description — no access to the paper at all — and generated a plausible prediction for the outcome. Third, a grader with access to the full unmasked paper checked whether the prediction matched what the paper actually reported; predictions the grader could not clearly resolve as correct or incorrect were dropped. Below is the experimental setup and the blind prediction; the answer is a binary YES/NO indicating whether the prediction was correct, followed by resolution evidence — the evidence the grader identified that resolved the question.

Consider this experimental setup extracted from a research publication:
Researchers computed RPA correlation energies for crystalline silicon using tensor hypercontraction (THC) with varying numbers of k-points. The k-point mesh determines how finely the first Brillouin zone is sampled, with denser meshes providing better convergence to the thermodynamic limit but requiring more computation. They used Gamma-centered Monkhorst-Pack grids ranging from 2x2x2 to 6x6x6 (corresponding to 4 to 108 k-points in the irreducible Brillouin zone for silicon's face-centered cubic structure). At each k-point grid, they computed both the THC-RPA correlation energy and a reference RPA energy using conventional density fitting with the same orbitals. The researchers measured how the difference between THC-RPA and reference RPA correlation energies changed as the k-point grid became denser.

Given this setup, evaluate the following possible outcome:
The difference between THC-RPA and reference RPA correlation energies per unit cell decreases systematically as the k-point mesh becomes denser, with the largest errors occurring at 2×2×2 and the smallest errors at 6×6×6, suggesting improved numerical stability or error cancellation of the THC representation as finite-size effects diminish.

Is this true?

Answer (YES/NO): NO